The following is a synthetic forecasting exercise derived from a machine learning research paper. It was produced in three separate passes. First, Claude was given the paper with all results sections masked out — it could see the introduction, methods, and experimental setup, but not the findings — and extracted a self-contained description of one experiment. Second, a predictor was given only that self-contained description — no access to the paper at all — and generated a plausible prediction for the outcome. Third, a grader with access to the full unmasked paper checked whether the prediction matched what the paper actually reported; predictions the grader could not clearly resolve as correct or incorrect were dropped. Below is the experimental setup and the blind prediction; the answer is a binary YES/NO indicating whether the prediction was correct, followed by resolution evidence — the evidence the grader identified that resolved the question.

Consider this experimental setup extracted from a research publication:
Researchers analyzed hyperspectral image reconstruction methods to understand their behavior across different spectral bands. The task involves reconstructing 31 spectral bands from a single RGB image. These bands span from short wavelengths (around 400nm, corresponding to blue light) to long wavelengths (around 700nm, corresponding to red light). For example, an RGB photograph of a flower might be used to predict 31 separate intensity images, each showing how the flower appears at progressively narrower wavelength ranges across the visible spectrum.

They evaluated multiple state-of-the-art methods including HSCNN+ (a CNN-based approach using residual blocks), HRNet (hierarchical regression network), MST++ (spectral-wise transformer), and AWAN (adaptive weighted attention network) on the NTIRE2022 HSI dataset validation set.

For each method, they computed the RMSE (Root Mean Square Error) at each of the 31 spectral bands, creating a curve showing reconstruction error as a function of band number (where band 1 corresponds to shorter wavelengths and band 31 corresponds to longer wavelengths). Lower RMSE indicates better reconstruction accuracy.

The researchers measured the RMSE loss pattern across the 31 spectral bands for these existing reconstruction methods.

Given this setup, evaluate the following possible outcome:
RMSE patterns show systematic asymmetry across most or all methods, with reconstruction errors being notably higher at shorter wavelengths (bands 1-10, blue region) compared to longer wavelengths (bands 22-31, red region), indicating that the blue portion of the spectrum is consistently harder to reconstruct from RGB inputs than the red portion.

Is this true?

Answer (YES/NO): NO